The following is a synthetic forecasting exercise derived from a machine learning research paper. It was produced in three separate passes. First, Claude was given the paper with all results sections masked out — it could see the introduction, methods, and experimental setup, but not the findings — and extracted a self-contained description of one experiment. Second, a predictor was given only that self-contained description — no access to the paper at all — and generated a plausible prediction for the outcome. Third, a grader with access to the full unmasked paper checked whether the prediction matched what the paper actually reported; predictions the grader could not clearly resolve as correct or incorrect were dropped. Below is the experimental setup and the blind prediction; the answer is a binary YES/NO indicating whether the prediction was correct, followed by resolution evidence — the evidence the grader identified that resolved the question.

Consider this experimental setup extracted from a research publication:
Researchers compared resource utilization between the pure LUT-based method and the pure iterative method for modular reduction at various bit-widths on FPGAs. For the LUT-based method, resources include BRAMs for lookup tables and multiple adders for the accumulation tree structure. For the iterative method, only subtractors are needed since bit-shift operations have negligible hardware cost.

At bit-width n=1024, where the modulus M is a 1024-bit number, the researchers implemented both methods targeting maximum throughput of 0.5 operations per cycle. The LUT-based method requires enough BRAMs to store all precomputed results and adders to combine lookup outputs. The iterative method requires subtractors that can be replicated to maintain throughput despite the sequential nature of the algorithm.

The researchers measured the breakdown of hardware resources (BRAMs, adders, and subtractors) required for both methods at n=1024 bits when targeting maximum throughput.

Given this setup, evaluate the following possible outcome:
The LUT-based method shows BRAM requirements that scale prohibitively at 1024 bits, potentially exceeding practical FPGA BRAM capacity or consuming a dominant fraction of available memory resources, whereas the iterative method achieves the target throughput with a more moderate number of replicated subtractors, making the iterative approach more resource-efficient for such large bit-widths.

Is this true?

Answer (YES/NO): NO